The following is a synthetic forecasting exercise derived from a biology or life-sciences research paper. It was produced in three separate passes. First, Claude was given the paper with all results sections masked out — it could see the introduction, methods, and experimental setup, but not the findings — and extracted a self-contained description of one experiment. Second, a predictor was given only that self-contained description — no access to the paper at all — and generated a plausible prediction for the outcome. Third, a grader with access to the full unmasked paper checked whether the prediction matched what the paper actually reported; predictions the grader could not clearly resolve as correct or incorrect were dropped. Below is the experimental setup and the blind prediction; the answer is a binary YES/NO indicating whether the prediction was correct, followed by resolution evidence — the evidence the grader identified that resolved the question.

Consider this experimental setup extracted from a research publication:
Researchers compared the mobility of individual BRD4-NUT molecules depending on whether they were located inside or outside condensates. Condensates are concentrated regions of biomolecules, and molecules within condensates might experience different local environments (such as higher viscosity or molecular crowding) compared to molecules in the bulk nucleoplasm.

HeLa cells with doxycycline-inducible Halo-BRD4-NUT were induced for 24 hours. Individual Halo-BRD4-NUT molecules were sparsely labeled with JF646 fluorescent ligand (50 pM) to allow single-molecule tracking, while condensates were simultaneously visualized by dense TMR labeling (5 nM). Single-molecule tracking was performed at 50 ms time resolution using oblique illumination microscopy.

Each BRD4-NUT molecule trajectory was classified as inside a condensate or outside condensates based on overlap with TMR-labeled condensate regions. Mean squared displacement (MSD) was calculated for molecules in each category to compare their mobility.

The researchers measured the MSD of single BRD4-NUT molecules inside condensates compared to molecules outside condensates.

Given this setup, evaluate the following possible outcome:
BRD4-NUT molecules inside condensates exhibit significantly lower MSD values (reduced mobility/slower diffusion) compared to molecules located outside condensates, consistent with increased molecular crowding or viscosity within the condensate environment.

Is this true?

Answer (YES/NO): YES